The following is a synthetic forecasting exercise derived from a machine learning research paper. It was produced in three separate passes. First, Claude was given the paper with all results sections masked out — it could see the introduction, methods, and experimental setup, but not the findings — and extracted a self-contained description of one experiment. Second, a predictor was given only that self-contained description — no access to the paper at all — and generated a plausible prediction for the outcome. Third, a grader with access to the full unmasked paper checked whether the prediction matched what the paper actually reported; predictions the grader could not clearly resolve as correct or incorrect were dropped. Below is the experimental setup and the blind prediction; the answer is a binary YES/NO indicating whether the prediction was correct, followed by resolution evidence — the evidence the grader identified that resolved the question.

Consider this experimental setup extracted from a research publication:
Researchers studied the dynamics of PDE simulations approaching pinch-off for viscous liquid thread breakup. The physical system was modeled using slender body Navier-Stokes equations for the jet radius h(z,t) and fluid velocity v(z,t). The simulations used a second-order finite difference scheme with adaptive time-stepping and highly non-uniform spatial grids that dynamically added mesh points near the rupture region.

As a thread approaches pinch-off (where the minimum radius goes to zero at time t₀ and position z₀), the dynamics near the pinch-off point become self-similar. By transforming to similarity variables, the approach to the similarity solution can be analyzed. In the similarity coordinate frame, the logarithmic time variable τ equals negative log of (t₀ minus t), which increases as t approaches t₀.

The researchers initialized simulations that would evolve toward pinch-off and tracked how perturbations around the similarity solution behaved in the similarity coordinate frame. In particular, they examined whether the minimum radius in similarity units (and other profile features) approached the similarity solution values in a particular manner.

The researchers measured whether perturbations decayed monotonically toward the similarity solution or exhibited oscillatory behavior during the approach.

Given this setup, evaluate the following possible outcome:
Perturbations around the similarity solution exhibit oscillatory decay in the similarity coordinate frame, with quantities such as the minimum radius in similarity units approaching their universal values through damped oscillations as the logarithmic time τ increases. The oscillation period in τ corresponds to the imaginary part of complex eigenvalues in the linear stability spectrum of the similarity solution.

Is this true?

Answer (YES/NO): YES